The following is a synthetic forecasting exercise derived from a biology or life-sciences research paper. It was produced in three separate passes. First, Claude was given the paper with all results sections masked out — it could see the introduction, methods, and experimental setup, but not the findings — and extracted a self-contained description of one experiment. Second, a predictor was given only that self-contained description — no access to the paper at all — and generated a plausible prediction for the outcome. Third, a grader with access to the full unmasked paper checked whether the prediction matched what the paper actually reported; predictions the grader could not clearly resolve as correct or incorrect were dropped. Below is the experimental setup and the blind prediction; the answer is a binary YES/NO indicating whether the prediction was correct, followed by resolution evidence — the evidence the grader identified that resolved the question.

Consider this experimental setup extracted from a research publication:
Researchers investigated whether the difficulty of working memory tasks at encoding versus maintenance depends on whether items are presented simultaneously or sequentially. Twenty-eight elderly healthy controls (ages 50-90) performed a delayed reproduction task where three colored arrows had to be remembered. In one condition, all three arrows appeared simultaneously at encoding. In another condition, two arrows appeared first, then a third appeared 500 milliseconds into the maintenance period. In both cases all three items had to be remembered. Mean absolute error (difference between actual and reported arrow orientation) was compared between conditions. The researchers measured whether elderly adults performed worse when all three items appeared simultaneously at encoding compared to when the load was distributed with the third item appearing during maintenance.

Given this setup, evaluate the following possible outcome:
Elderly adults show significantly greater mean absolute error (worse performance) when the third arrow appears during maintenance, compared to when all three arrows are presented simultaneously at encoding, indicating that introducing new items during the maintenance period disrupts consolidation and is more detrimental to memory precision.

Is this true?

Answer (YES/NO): NO